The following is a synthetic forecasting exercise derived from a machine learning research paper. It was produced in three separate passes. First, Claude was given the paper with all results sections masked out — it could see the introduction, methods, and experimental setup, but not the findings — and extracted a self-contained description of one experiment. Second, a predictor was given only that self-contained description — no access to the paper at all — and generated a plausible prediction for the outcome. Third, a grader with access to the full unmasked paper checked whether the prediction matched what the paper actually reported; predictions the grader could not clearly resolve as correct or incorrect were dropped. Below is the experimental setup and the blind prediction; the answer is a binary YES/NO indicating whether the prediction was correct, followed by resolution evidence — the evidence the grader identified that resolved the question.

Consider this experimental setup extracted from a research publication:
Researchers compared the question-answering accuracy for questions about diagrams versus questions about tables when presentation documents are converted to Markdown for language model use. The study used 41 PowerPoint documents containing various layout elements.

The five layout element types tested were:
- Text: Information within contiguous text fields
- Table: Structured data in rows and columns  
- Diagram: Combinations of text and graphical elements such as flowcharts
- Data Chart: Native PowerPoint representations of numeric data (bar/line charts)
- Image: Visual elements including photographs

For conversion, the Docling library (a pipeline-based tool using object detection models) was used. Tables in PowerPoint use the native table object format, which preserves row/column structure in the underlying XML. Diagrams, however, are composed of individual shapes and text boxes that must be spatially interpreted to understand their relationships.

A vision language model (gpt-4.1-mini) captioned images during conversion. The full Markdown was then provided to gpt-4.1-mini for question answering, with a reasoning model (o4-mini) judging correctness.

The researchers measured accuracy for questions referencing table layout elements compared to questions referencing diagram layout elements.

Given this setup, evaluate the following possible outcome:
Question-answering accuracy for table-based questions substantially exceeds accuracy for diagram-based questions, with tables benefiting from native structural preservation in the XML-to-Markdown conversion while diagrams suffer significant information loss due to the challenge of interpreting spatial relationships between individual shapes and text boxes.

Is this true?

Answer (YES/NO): YES